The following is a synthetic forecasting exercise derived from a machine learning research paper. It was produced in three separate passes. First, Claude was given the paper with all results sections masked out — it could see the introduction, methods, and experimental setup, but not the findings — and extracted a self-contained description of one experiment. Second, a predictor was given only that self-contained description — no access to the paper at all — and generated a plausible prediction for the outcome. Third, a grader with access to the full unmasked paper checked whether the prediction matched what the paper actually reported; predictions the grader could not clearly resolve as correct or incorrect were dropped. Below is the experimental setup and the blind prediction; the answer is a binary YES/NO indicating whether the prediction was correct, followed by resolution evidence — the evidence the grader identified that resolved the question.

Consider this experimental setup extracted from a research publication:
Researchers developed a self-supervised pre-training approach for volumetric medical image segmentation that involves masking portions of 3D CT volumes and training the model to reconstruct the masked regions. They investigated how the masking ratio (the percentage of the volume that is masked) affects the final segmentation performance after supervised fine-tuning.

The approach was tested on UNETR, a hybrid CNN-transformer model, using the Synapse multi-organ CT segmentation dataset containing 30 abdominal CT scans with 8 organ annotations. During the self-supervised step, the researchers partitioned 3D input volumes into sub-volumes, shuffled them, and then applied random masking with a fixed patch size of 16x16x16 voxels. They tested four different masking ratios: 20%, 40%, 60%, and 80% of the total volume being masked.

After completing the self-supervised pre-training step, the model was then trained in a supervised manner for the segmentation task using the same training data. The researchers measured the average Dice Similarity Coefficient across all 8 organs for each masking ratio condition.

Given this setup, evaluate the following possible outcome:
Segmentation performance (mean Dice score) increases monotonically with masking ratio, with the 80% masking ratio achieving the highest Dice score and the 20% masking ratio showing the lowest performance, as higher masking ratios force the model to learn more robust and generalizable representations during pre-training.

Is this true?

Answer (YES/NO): NO